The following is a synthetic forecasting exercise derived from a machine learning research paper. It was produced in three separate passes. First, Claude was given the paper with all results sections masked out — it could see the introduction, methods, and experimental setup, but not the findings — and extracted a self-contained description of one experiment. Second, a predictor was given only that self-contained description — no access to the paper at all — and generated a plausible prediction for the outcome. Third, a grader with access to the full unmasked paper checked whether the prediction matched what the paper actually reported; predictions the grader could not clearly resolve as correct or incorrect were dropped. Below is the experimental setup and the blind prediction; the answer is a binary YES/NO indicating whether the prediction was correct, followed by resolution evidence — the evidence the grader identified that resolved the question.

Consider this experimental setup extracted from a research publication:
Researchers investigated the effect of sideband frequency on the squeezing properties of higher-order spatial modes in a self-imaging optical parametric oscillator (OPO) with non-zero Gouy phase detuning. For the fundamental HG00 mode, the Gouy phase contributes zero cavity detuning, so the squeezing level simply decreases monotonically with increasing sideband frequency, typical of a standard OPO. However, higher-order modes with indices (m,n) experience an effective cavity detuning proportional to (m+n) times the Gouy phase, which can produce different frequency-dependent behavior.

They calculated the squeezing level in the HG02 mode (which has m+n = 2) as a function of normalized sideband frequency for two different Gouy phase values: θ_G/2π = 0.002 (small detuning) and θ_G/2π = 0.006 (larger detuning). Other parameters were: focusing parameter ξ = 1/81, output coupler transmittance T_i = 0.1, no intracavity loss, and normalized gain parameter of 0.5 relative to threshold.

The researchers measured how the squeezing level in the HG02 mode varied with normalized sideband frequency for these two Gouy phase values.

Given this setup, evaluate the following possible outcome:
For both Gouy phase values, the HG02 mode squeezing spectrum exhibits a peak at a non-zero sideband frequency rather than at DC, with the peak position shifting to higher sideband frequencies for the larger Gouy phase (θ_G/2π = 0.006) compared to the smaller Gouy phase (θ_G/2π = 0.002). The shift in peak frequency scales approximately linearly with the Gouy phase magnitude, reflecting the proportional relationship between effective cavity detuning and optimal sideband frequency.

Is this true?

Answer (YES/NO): NO